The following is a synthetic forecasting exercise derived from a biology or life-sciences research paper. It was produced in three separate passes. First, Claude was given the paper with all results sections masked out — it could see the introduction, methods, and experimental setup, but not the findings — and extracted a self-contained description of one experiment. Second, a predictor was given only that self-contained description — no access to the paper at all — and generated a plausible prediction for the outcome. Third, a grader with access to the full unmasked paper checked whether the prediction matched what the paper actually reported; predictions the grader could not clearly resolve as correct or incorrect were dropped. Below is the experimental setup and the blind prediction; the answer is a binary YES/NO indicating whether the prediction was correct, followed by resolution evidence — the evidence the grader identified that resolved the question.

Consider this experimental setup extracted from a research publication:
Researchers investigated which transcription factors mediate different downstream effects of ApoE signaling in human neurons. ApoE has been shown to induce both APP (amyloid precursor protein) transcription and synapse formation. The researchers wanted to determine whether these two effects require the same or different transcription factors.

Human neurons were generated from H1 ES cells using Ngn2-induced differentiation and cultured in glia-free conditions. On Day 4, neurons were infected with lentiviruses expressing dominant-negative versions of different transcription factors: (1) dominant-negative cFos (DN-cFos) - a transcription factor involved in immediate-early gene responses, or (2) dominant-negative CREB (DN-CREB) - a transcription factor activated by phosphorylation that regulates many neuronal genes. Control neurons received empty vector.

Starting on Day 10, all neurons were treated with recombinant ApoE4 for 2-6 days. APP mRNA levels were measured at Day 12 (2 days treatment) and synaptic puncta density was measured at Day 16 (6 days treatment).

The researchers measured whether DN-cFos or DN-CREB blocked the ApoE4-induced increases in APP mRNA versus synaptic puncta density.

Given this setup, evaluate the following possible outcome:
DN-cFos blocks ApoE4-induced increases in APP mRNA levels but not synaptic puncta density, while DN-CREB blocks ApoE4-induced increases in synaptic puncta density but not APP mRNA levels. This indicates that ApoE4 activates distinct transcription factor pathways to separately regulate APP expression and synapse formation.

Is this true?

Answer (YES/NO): YES